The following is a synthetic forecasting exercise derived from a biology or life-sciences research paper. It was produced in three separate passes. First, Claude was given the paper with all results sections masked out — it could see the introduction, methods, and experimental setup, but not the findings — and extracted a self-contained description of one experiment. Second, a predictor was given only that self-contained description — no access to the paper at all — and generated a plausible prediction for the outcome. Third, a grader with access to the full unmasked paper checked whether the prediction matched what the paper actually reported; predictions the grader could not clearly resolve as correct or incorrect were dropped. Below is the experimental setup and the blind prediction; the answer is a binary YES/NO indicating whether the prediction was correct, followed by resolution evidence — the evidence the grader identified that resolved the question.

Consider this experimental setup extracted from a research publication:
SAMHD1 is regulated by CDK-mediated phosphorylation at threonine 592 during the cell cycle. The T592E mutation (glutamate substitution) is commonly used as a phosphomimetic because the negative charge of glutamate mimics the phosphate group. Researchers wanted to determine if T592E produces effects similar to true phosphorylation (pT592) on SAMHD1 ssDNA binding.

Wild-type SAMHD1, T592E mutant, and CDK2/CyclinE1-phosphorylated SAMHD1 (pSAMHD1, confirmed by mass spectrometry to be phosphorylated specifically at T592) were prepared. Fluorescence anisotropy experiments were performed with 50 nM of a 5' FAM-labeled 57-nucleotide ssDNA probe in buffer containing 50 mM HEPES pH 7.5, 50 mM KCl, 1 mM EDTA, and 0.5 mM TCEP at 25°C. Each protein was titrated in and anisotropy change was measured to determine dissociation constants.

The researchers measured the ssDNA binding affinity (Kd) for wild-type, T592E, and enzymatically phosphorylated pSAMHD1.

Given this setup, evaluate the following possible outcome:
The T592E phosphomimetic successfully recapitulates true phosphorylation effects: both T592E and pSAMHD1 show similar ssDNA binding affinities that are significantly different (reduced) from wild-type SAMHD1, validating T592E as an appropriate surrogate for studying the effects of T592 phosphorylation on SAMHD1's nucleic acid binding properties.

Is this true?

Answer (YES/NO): NO